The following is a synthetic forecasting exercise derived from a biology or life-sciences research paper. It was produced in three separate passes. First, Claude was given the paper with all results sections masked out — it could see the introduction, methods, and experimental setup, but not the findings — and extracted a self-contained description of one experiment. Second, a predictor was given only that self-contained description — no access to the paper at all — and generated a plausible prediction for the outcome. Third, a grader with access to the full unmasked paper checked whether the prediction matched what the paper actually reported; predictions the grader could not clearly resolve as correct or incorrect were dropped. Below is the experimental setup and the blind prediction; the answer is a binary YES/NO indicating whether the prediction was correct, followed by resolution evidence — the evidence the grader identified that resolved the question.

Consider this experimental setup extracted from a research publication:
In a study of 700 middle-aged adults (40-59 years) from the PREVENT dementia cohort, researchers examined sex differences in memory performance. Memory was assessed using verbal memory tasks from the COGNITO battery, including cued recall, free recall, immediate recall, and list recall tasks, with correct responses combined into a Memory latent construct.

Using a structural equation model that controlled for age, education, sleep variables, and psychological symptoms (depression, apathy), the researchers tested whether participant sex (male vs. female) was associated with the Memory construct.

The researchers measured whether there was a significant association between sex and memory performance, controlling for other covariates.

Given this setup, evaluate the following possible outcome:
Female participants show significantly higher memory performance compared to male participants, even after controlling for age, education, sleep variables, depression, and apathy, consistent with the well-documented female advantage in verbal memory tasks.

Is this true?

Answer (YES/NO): YES